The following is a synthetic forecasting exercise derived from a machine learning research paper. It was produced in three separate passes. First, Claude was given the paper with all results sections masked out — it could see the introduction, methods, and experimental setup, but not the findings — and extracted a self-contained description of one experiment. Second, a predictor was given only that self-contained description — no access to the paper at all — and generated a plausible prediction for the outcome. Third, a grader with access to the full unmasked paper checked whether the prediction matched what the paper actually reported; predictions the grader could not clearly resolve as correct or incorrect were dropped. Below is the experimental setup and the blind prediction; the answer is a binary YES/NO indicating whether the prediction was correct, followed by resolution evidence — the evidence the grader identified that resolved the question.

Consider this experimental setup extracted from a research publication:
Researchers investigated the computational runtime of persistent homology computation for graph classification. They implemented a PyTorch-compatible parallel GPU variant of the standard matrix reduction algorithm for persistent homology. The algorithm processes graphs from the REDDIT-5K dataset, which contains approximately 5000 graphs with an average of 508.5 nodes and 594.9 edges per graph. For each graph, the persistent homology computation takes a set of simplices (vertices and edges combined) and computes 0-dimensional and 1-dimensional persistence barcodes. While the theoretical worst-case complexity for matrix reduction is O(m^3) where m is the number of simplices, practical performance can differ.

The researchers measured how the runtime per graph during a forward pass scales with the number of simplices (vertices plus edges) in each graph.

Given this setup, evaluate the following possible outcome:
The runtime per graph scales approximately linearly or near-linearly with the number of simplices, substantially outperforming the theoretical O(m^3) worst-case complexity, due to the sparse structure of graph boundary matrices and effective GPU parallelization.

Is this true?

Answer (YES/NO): YES